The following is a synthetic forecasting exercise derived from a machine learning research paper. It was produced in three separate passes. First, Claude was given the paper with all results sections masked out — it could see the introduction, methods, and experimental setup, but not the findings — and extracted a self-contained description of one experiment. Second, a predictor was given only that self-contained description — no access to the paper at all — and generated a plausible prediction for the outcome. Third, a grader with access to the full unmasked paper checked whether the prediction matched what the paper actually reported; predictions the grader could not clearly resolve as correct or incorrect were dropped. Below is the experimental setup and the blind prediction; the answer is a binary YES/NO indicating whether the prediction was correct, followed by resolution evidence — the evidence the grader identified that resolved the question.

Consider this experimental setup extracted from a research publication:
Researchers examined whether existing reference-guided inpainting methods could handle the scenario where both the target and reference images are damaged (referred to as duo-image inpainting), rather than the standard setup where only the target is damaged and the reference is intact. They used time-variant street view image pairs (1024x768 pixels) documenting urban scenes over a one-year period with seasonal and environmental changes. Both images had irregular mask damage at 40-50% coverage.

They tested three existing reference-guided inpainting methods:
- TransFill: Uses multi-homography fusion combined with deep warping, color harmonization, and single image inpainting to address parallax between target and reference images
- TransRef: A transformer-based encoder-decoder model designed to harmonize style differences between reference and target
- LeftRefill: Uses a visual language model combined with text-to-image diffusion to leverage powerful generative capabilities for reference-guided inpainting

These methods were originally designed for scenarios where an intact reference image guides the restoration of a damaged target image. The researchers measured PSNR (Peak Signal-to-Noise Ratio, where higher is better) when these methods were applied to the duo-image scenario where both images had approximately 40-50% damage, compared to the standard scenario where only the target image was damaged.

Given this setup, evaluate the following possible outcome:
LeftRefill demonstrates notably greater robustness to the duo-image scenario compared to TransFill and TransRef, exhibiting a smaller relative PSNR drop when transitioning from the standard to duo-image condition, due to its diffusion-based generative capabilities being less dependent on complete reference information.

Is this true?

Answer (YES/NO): YES